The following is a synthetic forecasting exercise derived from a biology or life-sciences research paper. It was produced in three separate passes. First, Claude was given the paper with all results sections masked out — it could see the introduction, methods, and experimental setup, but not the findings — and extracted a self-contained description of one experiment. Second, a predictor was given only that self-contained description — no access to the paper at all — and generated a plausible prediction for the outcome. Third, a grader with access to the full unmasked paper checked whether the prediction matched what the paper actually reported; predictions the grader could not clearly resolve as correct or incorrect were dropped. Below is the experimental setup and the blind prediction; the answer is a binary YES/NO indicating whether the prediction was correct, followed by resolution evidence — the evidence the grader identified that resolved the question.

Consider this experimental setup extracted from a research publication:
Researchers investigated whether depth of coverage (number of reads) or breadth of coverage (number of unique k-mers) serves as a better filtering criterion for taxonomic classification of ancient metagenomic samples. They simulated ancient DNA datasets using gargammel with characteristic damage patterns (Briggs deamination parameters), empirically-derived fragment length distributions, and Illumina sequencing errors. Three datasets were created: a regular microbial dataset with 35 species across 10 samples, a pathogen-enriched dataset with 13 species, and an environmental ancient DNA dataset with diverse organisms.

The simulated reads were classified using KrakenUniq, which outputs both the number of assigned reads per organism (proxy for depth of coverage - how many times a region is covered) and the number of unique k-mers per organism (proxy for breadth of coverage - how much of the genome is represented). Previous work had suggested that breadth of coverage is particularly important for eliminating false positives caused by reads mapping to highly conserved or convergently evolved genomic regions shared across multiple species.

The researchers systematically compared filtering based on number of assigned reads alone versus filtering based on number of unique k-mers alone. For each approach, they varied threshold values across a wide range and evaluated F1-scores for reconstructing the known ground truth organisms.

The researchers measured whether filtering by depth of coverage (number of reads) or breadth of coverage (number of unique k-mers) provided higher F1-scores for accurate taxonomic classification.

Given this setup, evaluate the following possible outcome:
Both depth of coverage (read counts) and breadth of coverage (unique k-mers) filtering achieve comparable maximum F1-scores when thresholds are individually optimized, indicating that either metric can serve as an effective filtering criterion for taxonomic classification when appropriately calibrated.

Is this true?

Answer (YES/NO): YES